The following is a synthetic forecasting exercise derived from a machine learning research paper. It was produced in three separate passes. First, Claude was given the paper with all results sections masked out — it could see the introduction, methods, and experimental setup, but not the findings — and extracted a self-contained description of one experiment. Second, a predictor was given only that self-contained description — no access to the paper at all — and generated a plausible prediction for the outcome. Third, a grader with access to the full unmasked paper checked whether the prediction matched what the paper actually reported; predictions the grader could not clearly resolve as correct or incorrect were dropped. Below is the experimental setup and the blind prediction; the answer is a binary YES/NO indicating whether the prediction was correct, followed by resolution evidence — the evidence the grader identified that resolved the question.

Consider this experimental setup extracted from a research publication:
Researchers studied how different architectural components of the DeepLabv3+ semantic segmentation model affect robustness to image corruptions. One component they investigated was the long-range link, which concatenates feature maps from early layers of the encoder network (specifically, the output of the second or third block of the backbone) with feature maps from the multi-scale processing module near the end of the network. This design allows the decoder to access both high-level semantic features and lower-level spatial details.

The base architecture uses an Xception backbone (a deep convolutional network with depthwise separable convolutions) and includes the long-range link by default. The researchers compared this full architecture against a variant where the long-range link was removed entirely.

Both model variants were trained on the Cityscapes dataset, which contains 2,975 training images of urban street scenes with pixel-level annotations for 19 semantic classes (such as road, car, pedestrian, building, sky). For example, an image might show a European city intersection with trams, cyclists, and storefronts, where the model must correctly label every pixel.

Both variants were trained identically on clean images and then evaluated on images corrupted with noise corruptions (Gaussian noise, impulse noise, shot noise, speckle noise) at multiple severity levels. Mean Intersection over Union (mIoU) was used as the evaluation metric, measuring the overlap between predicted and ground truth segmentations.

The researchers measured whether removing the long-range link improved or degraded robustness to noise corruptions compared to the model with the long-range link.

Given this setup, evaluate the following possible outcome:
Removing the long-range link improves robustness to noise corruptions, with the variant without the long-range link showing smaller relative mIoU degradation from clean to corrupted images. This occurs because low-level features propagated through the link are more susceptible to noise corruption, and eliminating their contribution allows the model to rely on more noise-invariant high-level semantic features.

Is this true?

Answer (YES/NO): NO